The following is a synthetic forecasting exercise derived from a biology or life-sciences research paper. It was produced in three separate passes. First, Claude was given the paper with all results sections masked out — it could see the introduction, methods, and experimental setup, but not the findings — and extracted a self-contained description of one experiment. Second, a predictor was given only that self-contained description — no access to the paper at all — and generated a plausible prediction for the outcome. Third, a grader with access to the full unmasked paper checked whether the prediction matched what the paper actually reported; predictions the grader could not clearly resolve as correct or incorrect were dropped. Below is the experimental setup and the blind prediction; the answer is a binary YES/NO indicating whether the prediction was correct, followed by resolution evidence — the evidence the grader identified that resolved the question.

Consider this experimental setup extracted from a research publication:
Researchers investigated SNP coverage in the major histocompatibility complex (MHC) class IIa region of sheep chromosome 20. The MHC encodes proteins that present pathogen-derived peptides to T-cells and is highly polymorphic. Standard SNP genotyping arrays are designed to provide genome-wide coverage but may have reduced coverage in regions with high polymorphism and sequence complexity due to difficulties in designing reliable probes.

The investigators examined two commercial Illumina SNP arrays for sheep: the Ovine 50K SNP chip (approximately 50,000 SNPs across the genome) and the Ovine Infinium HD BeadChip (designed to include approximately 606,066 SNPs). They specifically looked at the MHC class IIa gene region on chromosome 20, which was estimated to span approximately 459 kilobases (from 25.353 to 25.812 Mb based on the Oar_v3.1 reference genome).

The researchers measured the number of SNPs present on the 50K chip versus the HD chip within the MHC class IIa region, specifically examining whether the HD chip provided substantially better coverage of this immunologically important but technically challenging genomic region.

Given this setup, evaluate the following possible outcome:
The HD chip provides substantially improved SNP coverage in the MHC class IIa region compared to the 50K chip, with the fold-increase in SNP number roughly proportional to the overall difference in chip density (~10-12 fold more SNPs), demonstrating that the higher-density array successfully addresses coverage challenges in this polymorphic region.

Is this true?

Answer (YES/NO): NO